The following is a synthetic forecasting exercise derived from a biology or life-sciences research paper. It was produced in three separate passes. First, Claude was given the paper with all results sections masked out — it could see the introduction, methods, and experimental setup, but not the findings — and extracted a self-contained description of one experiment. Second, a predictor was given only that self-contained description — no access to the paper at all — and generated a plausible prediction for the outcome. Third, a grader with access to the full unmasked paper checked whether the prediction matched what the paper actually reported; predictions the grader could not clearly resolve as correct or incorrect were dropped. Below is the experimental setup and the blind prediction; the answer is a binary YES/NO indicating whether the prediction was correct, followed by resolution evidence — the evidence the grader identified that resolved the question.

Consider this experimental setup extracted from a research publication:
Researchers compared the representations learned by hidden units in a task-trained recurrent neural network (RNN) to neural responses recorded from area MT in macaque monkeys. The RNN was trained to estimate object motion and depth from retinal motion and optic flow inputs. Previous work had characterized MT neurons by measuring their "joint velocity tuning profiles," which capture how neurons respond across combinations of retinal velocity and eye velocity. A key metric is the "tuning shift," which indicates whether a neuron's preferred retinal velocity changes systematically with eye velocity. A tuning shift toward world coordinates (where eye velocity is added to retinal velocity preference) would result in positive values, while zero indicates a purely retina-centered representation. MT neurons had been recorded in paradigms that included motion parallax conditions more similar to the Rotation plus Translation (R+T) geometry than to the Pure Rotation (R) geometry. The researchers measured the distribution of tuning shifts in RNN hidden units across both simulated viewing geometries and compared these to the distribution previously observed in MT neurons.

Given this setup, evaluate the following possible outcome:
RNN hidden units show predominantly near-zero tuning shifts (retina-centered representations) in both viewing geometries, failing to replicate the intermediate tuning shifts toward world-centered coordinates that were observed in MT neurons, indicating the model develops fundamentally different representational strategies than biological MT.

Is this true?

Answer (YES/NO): NO